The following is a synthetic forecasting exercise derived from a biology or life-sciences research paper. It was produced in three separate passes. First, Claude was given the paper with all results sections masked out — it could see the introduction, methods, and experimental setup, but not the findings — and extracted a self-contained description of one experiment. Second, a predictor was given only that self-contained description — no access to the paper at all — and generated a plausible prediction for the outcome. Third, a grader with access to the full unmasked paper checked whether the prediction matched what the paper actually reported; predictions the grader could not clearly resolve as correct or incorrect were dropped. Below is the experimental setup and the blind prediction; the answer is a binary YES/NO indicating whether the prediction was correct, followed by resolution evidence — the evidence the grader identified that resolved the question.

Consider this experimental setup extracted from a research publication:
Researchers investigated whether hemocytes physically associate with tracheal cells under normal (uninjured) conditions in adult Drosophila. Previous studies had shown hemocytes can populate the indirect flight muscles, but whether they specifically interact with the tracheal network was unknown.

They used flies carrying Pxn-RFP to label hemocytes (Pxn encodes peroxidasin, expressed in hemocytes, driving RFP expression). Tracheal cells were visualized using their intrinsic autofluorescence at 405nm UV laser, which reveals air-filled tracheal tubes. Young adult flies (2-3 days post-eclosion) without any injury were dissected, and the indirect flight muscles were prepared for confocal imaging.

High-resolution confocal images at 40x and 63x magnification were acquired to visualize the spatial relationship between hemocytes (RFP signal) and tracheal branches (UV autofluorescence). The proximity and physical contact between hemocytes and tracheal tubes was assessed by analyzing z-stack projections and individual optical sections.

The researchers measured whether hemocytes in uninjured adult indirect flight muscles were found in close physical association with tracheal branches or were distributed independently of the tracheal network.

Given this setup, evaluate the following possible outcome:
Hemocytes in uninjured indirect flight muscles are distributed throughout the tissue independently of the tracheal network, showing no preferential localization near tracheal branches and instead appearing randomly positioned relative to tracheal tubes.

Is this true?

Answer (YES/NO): NO